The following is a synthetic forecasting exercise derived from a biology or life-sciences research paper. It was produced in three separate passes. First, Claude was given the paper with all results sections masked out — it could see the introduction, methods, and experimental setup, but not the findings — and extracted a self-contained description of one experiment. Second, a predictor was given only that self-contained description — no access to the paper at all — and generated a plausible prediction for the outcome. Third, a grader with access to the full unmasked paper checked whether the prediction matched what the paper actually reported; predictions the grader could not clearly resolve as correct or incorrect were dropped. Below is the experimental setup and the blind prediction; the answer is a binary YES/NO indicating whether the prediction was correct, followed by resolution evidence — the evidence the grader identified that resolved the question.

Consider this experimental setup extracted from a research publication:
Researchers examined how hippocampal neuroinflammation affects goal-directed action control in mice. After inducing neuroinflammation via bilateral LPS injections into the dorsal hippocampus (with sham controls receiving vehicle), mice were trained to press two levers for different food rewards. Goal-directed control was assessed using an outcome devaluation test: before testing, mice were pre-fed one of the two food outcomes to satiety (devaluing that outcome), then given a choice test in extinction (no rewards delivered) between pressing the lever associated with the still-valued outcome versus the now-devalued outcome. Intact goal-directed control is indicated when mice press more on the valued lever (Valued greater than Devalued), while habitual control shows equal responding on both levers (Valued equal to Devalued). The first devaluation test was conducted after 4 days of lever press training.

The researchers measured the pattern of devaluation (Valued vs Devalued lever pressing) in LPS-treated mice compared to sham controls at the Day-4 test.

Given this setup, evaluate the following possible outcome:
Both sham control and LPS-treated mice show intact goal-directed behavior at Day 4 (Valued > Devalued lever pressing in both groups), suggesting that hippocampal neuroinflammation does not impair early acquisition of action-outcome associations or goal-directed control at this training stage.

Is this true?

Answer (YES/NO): NO